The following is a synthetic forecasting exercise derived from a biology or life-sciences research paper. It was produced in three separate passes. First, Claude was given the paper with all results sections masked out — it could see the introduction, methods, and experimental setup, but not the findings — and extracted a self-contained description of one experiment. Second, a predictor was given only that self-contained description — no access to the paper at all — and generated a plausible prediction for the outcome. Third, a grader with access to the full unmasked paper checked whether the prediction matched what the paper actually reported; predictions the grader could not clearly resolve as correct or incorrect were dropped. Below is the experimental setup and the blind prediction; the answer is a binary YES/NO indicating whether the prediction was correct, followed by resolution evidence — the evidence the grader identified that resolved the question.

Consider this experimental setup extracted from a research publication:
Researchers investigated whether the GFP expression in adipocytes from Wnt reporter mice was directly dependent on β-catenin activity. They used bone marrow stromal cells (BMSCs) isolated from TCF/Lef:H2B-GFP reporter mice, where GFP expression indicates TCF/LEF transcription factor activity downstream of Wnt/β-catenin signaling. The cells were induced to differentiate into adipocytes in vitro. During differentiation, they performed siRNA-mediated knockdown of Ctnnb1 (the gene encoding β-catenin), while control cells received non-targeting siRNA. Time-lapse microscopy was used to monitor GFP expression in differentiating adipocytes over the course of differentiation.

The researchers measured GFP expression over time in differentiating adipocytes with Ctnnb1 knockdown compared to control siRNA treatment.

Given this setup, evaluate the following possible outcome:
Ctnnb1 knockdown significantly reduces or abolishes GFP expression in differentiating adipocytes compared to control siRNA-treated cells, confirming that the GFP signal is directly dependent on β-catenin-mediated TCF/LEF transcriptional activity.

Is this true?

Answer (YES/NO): YES